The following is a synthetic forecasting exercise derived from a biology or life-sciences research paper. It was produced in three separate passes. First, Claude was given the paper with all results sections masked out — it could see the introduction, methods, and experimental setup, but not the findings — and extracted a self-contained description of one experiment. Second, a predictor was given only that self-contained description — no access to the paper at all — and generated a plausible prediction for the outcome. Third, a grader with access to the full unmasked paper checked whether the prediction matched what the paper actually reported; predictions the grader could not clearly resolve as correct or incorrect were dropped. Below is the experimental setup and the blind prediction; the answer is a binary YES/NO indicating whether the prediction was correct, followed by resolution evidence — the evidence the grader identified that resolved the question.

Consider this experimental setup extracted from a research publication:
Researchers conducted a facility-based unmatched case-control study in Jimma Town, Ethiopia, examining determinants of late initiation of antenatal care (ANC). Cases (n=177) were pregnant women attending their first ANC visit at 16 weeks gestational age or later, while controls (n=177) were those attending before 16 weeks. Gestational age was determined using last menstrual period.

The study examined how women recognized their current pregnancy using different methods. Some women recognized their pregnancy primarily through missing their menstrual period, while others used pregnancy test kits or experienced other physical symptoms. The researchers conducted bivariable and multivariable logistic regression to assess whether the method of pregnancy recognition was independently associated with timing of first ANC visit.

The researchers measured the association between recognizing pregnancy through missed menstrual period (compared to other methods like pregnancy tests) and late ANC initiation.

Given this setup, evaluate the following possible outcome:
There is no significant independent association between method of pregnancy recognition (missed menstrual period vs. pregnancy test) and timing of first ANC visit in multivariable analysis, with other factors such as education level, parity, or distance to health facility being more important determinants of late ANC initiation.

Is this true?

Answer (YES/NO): NO